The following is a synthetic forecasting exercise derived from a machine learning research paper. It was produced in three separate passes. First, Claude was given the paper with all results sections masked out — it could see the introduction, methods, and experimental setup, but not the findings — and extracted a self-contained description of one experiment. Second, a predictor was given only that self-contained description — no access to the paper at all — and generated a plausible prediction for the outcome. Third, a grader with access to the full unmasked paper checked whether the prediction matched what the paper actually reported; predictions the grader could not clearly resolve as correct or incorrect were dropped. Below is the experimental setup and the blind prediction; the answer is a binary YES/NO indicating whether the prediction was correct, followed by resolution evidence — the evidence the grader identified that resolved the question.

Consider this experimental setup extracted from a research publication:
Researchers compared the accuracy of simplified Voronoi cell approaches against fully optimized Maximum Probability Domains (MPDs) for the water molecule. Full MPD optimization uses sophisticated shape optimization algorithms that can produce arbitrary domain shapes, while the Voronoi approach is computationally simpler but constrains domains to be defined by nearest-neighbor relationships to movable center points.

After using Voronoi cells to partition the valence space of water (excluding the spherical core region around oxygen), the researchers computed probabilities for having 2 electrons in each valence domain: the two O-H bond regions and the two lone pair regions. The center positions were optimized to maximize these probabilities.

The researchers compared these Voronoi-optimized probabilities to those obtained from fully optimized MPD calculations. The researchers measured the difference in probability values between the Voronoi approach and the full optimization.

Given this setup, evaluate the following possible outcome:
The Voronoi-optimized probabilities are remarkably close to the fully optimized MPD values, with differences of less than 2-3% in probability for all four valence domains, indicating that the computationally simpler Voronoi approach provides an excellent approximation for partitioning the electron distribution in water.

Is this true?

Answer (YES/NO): YES